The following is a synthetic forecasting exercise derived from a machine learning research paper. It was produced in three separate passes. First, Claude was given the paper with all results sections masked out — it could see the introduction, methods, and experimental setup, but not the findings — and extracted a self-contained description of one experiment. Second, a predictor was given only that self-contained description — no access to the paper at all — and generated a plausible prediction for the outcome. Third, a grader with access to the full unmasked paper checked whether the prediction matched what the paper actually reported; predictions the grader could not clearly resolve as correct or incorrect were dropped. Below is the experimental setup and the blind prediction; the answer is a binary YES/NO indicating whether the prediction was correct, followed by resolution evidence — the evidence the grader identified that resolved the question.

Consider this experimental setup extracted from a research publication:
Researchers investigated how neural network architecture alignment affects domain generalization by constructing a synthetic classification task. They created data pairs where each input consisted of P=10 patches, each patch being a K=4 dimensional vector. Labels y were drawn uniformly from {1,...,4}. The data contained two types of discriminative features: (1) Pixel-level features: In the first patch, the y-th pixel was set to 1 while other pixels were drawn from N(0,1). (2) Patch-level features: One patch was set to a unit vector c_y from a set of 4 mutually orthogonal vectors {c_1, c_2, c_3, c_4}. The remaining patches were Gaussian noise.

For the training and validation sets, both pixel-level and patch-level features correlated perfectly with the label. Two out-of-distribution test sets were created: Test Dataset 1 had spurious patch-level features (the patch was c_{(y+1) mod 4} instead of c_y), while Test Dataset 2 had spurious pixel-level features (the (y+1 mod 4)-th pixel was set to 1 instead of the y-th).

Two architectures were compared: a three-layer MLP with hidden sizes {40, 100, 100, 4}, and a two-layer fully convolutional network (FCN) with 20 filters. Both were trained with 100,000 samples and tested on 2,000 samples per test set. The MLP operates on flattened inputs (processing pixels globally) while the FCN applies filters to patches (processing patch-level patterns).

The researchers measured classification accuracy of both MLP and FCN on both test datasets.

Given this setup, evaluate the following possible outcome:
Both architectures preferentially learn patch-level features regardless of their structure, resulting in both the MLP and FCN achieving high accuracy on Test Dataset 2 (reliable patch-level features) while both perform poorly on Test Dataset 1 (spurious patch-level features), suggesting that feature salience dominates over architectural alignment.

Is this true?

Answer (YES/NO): NO